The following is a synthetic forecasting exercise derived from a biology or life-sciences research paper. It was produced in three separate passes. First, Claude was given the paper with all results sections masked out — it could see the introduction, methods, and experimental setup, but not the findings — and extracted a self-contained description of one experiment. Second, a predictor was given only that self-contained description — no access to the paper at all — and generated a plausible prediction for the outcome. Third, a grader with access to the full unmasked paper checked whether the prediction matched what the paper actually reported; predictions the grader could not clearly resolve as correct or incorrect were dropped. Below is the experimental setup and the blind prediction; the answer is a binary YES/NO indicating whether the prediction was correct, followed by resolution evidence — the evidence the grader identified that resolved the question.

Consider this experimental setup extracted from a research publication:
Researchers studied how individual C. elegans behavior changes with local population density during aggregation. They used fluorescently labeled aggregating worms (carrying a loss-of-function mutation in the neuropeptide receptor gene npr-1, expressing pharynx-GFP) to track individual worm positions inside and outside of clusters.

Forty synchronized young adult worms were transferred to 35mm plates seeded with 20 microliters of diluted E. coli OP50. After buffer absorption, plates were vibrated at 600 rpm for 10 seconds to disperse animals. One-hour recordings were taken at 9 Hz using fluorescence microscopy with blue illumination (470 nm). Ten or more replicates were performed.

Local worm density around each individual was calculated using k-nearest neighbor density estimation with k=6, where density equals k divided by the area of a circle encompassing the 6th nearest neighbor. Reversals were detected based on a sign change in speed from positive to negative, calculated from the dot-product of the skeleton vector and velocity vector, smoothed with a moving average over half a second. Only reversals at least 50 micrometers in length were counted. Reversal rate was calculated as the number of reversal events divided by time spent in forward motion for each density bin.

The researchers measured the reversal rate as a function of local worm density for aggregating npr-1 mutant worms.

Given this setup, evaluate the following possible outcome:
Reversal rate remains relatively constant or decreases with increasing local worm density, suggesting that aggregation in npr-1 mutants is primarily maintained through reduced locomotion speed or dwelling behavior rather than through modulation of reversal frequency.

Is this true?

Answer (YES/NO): NO